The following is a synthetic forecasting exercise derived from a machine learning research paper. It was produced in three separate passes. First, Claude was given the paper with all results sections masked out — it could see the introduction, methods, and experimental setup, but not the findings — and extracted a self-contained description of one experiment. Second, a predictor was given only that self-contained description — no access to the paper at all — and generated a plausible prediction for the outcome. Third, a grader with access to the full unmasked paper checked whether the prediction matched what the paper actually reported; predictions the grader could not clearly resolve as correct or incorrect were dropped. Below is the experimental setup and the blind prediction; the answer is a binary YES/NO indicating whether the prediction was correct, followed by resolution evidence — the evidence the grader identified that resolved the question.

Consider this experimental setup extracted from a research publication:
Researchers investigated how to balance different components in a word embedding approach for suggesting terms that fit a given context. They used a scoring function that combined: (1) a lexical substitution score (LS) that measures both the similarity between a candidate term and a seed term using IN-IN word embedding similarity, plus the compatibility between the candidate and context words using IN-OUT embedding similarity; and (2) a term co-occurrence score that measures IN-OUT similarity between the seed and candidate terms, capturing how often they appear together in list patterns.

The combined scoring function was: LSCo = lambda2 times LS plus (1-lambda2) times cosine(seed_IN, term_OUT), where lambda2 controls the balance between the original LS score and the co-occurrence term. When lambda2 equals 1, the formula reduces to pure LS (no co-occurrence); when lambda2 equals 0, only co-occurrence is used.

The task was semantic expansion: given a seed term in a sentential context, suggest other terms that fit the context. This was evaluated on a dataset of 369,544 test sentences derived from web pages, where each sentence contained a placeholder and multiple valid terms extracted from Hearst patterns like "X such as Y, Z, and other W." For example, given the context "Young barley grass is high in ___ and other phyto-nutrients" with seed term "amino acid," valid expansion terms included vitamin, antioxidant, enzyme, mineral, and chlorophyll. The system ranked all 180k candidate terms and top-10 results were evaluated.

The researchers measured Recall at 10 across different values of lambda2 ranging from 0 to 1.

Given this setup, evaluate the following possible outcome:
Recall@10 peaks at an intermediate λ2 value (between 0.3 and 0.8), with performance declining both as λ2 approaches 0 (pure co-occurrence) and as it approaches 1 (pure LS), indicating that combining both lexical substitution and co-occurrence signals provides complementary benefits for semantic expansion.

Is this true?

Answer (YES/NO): NO